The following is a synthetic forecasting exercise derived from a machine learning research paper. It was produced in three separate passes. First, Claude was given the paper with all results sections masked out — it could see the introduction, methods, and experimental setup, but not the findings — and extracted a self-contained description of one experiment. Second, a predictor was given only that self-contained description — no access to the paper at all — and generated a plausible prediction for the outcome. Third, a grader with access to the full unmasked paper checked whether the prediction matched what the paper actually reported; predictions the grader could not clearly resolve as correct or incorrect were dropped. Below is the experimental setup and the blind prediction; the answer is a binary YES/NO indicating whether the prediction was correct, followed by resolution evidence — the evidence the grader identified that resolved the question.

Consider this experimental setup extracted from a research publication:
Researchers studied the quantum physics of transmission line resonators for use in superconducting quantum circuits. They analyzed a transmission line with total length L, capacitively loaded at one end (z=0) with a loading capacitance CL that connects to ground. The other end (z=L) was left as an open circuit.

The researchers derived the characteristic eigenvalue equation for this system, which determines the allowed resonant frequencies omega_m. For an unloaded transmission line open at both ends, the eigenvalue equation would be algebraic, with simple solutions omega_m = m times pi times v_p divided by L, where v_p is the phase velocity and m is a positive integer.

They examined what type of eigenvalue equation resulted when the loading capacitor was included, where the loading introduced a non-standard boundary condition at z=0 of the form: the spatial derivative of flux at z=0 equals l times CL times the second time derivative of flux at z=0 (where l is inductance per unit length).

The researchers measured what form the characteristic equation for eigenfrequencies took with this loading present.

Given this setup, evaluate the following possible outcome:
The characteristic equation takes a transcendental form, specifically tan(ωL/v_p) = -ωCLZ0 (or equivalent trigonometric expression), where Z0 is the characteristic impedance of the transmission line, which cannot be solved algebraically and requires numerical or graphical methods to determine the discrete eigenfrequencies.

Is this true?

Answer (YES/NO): YES